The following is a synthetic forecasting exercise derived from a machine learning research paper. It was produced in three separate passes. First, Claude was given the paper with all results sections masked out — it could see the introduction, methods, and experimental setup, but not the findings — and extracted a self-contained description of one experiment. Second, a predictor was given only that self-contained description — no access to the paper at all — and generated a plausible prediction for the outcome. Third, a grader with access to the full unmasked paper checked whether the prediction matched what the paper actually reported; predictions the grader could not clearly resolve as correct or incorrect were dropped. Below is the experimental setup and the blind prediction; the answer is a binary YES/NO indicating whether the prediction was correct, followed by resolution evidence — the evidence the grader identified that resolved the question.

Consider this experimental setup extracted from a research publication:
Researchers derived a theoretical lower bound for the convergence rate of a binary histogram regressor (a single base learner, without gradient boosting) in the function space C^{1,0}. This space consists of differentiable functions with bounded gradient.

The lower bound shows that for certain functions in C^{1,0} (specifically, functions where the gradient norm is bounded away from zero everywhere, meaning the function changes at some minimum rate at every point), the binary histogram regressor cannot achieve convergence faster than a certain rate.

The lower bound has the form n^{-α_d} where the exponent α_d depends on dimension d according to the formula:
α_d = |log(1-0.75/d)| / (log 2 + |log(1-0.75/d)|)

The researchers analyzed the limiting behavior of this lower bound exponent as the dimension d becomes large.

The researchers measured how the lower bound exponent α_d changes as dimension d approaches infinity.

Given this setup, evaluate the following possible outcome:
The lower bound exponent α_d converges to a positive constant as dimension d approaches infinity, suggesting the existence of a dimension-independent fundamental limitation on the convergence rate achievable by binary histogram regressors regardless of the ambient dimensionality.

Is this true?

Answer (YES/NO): NO